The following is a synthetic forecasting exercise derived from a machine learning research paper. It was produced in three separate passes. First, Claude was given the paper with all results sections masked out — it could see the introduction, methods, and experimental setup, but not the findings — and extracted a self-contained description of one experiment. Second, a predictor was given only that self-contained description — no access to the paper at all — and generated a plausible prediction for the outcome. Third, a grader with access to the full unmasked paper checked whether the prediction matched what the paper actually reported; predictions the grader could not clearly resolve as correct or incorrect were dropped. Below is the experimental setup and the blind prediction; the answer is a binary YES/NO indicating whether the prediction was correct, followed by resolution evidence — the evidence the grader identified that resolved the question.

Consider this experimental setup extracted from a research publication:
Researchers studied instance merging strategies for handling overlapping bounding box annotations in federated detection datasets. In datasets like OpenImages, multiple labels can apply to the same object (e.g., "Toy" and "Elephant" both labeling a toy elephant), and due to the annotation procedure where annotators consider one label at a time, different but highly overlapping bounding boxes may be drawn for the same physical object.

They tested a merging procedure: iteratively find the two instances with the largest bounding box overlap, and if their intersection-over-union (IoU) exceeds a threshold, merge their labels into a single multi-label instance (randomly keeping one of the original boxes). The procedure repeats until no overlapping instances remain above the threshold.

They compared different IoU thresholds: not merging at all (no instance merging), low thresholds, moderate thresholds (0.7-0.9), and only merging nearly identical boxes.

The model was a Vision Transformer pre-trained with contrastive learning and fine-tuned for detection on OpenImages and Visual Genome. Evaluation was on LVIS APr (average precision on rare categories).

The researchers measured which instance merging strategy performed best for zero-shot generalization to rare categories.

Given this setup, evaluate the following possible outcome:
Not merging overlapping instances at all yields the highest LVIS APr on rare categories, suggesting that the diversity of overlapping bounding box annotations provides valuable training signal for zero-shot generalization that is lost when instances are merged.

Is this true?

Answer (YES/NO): NO